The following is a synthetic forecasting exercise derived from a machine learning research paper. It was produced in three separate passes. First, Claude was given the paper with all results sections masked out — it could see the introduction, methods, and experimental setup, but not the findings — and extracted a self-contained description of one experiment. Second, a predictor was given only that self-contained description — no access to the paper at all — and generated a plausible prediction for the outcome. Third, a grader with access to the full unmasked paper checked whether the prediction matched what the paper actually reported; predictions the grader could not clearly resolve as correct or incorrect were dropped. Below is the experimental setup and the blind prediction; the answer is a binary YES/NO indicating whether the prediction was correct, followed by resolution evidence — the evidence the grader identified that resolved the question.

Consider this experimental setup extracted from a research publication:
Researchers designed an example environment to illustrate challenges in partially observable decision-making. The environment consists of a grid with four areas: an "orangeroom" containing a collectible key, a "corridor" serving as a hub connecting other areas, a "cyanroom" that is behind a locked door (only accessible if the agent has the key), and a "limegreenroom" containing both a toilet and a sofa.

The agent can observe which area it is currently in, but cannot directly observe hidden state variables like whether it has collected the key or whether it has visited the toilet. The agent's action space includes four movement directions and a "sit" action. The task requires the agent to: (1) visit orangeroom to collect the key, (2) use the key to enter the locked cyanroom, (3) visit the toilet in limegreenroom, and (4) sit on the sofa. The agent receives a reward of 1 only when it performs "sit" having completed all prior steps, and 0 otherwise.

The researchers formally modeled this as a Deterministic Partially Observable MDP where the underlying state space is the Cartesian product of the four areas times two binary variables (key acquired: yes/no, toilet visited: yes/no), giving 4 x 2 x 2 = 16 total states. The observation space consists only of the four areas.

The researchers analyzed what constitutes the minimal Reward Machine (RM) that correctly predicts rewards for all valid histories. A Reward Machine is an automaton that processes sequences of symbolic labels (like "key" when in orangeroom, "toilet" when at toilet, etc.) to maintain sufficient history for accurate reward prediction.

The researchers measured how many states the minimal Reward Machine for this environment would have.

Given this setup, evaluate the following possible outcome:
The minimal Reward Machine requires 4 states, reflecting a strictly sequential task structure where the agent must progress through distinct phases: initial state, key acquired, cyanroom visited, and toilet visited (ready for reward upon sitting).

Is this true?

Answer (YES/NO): NO